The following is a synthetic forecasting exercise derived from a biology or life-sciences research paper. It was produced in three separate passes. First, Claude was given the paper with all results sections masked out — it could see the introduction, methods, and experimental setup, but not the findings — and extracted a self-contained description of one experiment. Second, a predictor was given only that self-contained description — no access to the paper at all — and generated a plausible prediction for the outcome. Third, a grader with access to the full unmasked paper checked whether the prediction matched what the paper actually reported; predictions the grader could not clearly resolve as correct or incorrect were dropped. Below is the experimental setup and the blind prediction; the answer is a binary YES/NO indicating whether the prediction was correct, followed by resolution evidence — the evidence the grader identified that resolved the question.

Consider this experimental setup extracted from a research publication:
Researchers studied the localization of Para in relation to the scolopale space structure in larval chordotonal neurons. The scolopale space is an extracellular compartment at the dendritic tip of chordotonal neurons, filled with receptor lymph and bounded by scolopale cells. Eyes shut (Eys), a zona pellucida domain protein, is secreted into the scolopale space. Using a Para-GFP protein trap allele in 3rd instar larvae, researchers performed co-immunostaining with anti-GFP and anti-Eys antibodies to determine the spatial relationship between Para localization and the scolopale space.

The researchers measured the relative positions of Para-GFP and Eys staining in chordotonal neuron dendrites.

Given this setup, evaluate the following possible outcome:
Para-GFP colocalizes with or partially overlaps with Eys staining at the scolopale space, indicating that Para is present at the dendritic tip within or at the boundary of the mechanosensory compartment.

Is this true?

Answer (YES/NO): NO